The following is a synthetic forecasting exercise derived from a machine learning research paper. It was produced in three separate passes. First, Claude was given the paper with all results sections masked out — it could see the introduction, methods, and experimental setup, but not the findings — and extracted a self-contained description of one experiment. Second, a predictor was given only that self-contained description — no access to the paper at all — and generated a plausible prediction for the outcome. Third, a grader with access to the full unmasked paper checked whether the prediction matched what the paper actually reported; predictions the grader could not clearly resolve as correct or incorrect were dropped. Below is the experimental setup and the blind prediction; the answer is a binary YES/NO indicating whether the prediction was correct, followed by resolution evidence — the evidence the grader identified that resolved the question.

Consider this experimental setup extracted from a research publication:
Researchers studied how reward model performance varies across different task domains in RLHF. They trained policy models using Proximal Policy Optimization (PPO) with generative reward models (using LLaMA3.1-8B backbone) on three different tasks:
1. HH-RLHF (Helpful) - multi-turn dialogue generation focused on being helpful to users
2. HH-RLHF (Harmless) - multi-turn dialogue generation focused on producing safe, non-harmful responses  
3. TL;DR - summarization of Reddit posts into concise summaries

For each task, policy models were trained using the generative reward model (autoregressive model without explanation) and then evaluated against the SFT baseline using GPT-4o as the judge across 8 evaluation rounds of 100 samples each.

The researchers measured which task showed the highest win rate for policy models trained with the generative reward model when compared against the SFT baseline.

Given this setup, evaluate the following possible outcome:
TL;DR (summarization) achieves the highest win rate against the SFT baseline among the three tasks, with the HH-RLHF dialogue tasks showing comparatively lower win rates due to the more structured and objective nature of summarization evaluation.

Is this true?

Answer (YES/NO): YES